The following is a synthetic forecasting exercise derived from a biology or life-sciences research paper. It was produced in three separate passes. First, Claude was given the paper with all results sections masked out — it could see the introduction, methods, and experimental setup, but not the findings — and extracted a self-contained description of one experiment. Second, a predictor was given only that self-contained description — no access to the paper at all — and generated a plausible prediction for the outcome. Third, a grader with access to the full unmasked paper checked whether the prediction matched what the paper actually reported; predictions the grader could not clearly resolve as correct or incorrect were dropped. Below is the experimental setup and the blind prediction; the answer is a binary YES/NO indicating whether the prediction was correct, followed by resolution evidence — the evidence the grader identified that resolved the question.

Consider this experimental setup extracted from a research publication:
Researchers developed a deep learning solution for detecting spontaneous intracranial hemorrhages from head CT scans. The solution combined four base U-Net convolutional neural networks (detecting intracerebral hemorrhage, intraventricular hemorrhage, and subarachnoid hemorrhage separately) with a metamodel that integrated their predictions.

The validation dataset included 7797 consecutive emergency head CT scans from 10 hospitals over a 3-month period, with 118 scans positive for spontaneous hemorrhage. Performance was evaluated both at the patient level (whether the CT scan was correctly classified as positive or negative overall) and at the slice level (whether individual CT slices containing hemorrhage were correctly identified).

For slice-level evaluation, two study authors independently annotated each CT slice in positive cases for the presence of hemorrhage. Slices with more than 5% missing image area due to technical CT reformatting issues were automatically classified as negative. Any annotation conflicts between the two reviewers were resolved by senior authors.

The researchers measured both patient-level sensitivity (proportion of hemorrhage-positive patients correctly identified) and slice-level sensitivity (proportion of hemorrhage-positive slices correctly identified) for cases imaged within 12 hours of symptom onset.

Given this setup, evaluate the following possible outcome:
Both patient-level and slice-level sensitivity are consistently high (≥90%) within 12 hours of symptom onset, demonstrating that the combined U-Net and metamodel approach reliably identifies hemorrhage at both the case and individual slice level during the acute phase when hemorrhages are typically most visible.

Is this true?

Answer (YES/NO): NO